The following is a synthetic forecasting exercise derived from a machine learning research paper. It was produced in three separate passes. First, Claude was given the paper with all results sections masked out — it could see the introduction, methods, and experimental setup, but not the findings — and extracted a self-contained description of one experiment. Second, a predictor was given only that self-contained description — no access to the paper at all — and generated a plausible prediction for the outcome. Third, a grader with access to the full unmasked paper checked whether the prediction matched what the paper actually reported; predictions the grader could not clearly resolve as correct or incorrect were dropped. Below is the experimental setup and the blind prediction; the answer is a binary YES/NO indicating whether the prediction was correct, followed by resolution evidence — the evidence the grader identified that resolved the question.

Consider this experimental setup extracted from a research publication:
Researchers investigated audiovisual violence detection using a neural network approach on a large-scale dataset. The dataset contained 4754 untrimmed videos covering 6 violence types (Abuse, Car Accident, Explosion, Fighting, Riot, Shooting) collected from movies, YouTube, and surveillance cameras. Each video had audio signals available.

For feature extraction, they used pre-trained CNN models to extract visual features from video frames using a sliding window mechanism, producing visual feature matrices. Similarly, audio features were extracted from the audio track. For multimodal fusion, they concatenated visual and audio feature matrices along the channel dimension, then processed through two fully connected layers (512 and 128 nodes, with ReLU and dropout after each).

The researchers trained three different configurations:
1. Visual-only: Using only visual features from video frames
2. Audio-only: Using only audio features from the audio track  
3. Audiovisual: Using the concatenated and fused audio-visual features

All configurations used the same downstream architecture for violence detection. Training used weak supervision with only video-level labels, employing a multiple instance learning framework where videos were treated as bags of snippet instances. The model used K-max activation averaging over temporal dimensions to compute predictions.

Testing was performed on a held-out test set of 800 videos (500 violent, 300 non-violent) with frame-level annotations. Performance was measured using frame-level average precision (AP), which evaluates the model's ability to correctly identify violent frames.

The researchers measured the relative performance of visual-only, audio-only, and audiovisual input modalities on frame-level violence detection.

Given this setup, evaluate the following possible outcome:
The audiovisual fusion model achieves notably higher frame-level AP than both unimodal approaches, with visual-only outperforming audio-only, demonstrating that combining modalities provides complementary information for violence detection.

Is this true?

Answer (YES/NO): YES